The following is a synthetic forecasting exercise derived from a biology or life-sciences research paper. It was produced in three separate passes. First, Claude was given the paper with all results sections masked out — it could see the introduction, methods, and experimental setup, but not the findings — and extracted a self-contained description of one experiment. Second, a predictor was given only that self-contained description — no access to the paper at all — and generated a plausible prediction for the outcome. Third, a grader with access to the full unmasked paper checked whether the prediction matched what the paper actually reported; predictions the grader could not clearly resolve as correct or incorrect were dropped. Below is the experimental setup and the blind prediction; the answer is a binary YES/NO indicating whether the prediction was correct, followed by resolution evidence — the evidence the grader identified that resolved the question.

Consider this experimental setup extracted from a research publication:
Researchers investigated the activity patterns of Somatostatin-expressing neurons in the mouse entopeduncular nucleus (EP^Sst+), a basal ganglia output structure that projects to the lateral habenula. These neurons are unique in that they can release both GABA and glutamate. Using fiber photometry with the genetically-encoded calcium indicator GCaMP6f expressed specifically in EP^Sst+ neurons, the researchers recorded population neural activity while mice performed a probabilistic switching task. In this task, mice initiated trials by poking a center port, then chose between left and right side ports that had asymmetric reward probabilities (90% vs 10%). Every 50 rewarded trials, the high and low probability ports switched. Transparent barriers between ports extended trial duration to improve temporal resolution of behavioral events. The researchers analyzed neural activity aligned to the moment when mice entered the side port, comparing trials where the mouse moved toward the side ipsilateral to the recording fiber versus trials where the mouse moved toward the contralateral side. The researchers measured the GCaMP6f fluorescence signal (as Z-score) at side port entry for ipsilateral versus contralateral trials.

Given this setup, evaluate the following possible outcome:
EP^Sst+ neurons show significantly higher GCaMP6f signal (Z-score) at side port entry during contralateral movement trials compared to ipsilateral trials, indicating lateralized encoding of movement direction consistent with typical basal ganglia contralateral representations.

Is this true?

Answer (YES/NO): NO